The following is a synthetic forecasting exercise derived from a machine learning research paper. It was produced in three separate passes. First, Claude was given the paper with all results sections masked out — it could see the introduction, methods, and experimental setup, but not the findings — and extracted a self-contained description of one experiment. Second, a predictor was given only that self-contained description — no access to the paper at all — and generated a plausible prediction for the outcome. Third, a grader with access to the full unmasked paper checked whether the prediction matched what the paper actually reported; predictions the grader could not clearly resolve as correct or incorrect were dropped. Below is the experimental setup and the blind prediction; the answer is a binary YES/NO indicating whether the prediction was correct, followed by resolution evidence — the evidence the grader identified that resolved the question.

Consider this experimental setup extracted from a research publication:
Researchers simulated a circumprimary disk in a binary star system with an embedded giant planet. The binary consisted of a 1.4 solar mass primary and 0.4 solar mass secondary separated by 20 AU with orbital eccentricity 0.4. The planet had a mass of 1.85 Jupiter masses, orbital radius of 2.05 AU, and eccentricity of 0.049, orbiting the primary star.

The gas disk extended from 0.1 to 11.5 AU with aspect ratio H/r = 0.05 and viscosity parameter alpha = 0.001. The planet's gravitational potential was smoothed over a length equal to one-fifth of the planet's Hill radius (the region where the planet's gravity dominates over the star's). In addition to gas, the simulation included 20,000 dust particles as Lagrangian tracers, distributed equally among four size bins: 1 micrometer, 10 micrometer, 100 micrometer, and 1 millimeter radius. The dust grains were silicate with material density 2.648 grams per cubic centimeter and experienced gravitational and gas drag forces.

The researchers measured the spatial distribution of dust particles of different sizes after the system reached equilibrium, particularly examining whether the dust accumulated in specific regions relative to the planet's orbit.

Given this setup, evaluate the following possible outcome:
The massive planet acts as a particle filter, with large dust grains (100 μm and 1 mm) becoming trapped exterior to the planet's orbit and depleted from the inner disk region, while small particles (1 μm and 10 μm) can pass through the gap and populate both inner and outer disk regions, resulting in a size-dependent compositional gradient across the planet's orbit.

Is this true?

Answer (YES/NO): NO